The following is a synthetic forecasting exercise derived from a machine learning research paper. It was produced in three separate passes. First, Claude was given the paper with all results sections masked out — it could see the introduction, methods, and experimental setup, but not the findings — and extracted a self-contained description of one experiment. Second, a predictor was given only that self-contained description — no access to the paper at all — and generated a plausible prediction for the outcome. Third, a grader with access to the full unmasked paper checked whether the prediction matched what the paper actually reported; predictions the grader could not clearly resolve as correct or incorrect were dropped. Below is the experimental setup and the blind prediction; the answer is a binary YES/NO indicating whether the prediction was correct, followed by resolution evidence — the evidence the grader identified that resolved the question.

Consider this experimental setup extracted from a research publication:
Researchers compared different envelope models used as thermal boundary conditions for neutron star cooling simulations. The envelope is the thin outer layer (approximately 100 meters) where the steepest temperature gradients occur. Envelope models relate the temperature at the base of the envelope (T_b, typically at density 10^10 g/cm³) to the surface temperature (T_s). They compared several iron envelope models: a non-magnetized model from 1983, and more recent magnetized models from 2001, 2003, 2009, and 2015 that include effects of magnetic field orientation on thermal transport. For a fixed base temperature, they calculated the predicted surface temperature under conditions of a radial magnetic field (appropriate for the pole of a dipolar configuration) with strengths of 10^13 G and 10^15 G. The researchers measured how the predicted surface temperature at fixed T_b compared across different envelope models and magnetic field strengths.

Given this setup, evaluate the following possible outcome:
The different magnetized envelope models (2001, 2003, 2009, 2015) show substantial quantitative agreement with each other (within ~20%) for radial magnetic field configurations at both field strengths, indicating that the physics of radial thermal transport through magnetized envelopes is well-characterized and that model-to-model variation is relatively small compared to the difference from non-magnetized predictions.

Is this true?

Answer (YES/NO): NO